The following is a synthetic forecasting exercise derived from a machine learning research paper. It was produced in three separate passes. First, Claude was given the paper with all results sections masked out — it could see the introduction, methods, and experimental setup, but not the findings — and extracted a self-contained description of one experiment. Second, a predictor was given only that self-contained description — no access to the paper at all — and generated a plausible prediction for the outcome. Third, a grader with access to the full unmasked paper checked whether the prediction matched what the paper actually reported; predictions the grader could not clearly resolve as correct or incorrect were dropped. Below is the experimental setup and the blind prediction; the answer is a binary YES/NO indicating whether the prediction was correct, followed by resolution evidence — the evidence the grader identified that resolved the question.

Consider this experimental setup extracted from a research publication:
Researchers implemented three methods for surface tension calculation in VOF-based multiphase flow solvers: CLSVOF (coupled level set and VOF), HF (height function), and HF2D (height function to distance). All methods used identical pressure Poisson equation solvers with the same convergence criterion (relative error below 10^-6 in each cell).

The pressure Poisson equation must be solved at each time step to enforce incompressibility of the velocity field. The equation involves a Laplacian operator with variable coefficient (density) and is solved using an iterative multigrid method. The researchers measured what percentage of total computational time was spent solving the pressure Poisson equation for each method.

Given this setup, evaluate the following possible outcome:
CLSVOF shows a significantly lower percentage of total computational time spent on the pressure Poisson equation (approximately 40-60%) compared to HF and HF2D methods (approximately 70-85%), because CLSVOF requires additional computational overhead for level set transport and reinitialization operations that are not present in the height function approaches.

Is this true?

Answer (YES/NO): NO